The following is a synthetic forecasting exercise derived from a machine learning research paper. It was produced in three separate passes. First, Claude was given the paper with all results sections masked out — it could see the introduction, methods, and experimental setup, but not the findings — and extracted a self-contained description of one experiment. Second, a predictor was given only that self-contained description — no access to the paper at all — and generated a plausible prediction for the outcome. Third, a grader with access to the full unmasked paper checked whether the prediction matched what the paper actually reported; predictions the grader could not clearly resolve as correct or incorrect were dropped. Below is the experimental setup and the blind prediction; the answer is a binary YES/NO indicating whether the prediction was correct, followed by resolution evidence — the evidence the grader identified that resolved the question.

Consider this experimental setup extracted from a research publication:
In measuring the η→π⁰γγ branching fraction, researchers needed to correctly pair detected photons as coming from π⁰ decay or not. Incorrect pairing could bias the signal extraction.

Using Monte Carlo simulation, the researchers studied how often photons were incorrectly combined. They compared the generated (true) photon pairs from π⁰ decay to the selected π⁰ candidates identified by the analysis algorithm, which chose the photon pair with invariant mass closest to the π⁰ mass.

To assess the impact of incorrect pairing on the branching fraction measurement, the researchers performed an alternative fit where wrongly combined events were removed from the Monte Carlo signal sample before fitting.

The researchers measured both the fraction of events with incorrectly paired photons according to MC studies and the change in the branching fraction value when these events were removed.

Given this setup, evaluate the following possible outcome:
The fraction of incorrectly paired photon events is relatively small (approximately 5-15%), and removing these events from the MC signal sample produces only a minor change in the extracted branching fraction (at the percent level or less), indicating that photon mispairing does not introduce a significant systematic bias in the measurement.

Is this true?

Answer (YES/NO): YES